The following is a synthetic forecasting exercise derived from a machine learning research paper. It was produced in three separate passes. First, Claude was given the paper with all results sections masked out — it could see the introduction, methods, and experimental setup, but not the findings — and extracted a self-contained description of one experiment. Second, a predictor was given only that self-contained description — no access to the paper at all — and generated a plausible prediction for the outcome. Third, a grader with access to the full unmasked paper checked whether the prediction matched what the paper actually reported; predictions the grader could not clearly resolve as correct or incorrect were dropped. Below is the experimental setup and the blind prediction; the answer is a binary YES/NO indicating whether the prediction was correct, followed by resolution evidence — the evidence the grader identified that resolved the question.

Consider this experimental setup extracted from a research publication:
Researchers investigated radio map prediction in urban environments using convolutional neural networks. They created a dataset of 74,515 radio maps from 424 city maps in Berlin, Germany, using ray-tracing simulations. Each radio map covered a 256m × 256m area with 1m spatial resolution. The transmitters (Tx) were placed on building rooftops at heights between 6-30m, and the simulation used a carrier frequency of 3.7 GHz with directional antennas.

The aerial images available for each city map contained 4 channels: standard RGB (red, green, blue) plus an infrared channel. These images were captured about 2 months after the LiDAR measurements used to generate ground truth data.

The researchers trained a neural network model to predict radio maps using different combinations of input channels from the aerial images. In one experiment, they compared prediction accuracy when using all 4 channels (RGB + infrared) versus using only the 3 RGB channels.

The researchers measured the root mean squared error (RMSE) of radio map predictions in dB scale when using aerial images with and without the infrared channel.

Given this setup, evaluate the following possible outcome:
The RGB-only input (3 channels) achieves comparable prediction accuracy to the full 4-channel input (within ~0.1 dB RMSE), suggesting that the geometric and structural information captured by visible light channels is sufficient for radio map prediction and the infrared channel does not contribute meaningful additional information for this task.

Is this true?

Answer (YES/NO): NO